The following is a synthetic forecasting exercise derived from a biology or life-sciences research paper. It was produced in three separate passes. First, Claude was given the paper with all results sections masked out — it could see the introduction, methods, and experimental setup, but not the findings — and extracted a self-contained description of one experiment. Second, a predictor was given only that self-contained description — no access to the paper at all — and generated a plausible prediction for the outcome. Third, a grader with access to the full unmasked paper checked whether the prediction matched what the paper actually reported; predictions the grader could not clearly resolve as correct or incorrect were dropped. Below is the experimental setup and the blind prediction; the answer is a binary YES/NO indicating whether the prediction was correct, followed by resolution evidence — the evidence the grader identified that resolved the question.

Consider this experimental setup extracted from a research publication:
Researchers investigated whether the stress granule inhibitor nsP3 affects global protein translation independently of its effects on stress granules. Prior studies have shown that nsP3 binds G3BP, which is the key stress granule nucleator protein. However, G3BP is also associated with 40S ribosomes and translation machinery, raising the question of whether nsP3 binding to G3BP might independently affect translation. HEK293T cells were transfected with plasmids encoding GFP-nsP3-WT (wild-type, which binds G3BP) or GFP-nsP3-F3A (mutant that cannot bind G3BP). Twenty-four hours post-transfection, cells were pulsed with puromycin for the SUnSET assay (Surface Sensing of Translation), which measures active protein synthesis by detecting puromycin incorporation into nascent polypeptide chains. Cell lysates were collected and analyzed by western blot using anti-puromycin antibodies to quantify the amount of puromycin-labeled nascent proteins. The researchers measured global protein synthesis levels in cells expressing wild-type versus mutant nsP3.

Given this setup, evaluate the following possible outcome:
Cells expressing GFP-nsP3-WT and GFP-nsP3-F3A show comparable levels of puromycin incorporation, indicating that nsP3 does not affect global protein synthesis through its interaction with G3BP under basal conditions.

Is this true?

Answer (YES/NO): YES